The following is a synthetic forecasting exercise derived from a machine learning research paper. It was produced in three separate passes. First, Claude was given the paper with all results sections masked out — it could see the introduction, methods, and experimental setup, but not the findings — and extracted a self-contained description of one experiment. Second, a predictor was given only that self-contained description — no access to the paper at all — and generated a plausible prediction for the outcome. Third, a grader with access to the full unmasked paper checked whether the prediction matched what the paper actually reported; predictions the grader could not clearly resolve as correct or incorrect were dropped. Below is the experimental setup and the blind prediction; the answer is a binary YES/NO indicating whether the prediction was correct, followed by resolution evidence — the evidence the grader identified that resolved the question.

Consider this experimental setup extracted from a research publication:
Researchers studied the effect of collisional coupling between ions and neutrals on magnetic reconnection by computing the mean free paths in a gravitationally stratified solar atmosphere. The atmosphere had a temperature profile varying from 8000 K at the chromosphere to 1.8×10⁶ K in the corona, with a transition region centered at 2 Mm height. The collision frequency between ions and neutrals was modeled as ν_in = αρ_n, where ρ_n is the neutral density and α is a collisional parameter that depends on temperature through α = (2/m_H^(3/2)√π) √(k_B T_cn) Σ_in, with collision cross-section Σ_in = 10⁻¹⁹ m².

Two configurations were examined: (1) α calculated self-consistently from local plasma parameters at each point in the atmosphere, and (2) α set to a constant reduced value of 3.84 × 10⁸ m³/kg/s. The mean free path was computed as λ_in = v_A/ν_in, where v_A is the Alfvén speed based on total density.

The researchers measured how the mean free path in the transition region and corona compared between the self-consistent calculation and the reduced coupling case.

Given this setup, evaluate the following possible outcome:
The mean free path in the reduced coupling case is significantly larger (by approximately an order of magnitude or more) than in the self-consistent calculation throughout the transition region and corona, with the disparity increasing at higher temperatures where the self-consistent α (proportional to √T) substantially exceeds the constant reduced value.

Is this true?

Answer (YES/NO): NO